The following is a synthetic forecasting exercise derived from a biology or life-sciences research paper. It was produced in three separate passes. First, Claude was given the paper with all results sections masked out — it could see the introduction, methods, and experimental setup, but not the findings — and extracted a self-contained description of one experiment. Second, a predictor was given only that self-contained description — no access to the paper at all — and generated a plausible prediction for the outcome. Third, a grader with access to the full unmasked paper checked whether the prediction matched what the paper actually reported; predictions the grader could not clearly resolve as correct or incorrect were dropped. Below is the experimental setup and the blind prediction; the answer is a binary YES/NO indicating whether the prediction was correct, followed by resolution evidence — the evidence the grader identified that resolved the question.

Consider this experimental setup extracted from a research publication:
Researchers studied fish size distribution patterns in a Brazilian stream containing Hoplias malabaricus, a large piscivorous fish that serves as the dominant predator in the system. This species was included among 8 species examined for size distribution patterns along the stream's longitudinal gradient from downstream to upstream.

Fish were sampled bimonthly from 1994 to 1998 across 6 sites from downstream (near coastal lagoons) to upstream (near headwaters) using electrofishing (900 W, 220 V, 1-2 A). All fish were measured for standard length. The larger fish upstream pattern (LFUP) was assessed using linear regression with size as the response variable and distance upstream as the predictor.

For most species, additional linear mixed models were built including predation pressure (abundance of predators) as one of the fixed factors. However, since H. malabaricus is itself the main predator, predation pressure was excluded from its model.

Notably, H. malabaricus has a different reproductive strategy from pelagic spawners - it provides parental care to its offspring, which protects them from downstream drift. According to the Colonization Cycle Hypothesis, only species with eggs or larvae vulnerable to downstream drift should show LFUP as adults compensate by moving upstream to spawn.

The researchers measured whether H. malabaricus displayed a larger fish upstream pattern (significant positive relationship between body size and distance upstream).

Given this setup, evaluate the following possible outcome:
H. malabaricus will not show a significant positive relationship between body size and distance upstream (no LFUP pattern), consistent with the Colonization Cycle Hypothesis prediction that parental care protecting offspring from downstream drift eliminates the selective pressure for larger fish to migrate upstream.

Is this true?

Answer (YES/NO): NO